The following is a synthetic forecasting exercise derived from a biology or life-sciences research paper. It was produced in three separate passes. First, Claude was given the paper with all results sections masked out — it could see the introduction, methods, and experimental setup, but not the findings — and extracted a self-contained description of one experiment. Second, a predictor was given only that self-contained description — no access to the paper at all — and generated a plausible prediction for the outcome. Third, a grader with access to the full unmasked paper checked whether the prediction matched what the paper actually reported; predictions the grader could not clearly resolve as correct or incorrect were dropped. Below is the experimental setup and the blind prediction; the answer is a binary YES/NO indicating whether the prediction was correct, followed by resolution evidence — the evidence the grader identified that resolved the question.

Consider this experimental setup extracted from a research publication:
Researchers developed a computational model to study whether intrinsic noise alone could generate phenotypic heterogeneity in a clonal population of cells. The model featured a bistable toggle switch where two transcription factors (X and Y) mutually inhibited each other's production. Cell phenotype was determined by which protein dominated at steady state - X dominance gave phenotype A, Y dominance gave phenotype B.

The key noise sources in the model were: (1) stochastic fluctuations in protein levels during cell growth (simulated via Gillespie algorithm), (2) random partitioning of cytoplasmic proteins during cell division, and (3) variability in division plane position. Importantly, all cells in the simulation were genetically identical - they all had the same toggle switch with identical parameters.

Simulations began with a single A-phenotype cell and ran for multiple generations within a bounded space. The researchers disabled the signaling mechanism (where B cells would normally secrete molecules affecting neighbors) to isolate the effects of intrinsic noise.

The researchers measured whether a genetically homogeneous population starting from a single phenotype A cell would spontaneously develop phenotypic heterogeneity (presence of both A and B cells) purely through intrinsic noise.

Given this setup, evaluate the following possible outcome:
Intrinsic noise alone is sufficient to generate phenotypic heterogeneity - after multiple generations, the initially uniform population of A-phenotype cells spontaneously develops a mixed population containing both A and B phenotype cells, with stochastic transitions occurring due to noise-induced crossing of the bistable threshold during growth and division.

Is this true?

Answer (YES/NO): YES